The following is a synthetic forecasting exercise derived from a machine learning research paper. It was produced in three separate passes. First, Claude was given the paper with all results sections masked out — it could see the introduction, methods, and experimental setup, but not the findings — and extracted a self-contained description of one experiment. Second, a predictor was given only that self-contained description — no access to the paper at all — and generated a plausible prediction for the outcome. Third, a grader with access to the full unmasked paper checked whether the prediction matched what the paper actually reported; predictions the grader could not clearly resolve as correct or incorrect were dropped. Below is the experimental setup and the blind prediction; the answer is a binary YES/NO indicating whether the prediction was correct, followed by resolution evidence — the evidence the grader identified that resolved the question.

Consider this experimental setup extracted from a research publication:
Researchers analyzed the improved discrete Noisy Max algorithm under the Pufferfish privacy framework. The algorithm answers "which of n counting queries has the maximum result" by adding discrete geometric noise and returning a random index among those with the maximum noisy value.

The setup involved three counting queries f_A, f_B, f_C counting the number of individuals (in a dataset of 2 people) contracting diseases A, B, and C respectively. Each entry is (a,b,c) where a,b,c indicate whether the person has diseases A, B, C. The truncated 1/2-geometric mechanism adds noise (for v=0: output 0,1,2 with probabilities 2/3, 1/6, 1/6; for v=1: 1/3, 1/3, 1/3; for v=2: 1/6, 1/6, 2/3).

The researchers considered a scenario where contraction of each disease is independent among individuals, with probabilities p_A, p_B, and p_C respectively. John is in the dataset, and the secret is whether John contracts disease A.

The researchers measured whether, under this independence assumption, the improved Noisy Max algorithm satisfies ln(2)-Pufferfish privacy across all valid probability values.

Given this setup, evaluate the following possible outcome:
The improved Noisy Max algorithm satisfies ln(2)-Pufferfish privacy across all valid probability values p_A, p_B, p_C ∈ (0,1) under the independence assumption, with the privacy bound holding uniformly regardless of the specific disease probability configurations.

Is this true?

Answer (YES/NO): YES